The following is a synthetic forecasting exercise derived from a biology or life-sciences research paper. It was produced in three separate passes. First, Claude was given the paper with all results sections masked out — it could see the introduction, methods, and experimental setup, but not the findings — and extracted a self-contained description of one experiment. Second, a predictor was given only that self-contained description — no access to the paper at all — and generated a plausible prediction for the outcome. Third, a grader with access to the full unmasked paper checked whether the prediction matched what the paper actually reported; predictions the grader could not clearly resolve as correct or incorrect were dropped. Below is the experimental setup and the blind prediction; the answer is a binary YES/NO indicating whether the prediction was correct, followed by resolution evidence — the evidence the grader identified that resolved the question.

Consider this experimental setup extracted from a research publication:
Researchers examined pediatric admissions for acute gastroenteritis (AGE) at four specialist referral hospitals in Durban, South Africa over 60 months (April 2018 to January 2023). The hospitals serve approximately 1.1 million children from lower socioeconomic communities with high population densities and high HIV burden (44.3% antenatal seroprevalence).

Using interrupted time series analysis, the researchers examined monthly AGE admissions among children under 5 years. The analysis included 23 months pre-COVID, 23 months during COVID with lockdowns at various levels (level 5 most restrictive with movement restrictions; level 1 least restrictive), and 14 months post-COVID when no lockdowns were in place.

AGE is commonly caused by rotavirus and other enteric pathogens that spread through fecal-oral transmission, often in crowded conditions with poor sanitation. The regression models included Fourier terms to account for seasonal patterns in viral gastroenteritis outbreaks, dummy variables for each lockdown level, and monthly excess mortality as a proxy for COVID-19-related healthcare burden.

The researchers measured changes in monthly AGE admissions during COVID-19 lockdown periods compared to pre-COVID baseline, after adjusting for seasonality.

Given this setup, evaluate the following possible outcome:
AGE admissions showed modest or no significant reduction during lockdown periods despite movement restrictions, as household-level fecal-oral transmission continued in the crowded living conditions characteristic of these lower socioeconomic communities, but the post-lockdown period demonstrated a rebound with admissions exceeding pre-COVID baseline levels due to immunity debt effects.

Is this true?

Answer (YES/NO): NO